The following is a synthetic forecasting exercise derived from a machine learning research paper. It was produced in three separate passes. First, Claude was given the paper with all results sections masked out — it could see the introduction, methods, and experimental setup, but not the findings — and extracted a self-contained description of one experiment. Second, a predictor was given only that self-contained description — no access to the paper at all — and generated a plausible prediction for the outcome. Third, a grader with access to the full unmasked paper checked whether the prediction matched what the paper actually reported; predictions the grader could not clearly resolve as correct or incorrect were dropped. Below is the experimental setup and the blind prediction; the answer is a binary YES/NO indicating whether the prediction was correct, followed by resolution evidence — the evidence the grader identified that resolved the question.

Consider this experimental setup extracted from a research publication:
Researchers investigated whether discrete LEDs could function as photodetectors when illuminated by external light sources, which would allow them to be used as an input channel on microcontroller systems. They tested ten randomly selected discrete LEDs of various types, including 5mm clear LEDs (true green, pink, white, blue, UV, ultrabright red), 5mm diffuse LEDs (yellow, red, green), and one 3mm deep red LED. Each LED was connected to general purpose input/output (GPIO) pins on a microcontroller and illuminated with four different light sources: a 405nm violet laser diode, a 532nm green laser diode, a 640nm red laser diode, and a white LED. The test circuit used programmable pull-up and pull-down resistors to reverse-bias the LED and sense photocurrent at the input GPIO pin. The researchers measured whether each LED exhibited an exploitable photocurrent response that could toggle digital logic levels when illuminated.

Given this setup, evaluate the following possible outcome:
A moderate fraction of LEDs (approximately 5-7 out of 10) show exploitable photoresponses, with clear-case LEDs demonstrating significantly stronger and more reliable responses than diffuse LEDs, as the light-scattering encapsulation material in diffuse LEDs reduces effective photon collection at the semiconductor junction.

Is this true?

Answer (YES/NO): NO